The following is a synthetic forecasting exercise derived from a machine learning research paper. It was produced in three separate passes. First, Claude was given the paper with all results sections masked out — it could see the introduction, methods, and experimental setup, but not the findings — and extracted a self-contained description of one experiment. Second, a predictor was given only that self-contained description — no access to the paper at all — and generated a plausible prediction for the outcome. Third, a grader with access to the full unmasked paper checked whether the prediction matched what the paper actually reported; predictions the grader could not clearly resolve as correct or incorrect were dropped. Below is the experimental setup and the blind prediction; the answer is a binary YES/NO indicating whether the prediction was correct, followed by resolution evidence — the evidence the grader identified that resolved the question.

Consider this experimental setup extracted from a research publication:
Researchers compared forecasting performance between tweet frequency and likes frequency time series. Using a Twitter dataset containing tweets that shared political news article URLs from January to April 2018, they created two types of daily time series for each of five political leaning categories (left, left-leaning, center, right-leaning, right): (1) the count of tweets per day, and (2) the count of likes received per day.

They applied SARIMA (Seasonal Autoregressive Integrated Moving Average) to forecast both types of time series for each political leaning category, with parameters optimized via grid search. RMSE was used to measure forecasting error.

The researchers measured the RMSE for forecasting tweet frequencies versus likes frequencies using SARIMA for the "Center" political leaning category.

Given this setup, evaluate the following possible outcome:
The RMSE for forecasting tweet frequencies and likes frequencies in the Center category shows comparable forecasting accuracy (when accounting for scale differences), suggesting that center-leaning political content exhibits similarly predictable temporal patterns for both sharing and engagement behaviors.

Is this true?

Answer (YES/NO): NO